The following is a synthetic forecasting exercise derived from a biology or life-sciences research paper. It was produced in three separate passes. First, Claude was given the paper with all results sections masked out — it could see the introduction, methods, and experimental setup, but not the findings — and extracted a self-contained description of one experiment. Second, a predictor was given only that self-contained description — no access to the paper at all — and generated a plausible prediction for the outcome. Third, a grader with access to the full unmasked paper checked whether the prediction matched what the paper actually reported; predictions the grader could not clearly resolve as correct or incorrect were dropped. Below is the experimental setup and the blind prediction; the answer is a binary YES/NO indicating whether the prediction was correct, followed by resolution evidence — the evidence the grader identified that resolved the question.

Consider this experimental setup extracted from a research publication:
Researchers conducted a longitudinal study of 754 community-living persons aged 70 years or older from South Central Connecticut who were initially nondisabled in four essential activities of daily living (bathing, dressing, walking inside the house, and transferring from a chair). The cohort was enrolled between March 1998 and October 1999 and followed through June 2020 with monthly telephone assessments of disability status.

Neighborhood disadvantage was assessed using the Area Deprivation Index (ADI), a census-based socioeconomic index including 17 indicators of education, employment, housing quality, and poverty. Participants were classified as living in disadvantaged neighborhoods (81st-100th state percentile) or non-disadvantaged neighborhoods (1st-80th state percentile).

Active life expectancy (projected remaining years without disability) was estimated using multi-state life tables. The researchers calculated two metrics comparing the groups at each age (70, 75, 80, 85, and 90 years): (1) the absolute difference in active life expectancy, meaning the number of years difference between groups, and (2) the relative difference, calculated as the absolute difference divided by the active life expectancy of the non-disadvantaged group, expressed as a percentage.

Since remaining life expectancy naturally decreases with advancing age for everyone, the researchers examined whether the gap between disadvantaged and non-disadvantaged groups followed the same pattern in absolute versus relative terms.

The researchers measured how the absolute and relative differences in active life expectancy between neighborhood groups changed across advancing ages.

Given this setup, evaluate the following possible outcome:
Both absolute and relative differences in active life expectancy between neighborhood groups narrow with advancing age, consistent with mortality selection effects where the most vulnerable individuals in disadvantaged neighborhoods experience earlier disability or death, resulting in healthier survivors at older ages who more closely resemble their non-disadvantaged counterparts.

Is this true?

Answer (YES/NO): NO